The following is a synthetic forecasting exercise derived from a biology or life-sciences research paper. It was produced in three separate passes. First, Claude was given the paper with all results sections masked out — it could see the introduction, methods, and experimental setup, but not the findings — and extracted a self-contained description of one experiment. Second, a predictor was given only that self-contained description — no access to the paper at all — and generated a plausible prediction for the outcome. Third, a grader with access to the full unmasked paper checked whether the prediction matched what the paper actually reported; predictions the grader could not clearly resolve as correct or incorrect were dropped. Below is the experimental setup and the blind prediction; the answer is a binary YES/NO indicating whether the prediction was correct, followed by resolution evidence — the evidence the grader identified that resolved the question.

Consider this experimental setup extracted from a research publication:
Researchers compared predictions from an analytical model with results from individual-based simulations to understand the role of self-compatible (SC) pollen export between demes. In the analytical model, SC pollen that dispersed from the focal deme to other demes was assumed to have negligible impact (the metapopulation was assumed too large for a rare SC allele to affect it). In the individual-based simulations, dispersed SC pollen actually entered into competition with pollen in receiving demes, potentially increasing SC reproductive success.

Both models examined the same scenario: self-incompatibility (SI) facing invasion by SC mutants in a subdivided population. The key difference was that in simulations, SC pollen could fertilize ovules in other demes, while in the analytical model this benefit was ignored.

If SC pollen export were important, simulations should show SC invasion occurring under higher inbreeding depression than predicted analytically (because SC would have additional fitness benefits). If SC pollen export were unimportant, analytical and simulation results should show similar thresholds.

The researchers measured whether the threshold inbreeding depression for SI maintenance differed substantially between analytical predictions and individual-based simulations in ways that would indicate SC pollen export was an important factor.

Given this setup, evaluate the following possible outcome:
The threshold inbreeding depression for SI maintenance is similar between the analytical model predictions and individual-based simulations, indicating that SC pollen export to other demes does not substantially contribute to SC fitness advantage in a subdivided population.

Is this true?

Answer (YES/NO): YES